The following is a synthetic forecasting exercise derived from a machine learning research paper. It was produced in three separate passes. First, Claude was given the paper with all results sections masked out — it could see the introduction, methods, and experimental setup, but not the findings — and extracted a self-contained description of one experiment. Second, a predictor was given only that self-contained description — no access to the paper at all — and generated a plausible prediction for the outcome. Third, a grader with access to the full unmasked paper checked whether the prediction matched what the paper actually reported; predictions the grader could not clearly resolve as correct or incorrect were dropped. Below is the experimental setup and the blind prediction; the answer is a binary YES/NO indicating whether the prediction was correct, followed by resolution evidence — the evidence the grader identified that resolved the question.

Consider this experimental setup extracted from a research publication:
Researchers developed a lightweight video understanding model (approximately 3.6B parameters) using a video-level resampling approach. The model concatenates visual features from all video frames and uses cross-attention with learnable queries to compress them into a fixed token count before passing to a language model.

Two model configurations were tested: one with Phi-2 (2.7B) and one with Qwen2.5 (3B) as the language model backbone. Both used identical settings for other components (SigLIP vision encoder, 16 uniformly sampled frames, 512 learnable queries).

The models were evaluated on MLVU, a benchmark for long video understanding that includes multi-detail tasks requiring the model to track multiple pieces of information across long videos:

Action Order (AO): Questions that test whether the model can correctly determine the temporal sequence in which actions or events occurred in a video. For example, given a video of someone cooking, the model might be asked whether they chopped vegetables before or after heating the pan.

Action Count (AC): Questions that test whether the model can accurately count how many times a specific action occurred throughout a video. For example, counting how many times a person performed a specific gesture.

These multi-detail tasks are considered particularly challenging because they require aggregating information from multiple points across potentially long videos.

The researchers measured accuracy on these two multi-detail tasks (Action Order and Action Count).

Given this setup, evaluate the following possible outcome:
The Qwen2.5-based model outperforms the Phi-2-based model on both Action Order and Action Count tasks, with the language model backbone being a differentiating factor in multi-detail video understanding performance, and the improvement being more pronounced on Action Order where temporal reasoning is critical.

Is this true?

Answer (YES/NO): YES